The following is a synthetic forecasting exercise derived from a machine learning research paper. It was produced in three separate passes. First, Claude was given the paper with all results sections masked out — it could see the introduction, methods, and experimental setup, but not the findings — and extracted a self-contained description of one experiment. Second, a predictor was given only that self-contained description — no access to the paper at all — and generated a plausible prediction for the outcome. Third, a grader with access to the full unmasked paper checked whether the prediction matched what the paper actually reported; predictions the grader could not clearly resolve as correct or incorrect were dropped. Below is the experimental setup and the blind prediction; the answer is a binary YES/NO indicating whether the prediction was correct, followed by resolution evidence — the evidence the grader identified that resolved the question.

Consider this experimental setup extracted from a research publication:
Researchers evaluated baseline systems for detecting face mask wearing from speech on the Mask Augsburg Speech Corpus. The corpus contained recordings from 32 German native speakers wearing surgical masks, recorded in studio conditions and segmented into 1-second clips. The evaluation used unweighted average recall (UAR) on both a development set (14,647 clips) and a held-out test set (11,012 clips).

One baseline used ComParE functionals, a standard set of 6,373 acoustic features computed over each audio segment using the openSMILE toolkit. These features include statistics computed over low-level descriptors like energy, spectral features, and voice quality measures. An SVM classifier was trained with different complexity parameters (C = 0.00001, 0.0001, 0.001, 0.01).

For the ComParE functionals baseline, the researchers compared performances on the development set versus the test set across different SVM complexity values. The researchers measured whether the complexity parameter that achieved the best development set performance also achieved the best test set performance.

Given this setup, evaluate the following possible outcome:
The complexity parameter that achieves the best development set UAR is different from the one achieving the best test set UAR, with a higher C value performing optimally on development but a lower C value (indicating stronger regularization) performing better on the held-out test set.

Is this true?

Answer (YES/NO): YES